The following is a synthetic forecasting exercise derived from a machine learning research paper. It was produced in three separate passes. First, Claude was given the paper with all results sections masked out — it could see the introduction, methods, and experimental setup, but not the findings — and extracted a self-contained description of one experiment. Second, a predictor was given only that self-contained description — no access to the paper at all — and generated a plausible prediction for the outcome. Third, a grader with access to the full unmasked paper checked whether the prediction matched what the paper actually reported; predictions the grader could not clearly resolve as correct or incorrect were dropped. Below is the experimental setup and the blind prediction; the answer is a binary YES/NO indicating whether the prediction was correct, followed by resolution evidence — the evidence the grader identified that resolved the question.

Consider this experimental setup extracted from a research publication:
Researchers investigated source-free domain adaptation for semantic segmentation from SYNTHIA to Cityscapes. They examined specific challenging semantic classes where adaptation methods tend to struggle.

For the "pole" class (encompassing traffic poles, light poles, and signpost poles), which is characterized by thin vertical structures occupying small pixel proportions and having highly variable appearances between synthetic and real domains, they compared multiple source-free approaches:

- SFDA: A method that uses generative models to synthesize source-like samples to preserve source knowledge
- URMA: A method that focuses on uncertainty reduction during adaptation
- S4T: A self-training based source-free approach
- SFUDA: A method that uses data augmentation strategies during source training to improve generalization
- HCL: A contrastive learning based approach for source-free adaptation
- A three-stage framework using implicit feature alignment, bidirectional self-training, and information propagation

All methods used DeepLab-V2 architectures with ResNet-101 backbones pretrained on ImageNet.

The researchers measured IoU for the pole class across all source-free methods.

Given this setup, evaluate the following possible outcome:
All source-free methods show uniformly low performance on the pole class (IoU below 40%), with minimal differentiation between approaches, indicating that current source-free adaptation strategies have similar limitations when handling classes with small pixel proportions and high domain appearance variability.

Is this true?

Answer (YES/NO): NO